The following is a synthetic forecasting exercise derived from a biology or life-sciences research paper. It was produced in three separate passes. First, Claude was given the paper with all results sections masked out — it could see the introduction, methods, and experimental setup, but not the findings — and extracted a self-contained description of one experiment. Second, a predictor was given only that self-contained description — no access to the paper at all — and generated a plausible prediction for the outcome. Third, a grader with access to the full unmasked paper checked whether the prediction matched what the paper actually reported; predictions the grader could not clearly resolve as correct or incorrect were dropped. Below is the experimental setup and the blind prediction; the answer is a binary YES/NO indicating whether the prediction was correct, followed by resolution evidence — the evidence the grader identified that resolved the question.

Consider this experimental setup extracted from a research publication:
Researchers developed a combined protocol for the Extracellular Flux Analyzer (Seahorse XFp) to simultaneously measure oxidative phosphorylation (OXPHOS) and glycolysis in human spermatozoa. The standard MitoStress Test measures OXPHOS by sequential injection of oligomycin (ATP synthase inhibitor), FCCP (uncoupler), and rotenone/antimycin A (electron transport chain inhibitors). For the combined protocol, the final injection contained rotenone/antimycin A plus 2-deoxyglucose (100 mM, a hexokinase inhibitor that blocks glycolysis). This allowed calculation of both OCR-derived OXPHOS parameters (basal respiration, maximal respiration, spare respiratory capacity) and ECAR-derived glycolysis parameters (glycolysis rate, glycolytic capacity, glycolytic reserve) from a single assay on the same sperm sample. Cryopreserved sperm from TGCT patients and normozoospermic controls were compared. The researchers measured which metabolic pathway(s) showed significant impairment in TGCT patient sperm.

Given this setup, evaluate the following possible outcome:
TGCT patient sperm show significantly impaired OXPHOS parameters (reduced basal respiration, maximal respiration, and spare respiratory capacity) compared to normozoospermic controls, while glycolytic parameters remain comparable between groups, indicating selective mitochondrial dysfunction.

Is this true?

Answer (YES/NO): NO